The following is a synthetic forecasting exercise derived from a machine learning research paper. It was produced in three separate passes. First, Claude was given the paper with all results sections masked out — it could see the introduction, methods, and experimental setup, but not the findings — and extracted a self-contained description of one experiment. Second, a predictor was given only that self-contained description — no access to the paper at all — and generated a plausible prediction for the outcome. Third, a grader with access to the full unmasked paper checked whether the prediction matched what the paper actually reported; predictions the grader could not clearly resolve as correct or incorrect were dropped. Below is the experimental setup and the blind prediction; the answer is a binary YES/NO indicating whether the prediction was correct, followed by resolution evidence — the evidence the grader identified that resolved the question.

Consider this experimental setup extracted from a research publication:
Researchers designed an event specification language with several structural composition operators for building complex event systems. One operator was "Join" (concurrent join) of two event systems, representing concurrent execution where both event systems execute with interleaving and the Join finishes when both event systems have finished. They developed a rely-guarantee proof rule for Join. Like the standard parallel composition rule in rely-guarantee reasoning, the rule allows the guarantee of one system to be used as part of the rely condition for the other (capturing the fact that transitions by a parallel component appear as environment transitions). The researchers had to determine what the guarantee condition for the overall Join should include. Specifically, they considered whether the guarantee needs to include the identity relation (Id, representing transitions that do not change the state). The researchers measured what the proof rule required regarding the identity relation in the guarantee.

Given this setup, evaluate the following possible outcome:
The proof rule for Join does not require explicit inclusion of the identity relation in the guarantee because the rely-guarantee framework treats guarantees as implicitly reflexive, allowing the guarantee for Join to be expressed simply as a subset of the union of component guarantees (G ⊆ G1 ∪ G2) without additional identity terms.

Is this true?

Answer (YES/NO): NO